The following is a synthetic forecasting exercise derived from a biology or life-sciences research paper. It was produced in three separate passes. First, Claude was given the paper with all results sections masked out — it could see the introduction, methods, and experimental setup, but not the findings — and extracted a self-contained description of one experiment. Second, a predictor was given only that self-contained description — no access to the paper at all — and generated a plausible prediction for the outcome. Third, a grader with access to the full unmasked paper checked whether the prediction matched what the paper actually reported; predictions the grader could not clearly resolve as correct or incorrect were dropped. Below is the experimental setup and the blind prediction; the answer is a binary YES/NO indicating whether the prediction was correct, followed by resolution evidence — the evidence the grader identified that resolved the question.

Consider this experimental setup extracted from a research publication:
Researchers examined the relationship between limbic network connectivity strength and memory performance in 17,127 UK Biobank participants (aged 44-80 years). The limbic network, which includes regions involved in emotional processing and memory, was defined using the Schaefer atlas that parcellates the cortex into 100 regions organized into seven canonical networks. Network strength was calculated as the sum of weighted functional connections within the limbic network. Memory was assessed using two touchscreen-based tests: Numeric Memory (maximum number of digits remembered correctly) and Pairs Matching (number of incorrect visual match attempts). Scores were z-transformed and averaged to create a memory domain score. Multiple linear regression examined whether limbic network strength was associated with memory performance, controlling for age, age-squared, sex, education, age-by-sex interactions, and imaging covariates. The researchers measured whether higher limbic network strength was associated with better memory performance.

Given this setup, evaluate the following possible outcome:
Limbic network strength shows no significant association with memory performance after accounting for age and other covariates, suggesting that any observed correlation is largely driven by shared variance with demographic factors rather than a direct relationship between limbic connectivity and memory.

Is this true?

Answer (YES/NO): NO